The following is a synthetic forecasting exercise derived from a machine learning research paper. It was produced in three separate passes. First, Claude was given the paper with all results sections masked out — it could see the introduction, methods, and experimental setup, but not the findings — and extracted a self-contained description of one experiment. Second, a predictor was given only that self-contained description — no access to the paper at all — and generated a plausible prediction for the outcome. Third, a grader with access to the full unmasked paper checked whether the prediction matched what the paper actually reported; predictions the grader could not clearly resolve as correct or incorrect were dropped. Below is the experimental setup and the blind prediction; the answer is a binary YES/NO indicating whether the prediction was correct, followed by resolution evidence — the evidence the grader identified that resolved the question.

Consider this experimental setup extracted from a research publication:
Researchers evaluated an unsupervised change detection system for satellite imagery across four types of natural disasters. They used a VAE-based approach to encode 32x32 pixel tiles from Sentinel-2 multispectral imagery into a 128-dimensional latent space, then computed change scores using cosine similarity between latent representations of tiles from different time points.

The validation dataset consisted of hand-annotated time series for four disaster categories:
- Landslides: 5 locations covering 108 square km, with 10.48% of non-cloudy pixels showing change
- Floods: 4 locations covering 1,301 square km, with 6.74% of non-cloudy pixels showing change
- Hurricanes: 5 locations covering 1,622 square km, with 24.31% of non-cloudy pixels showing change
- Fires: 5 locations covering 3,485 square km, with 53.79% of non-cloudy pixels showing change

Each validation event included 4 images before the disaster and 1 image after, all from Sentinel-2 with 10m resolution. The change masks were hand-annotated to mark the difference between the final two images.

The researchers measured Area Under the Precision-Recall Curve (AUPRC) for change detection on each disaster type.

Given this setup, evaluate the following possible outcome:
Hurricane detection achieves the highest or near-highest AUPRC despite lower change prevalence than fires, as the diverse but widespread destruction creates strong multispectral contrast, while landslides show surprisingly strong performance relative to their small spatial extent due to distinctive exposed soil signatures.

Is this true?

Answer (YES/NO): NO